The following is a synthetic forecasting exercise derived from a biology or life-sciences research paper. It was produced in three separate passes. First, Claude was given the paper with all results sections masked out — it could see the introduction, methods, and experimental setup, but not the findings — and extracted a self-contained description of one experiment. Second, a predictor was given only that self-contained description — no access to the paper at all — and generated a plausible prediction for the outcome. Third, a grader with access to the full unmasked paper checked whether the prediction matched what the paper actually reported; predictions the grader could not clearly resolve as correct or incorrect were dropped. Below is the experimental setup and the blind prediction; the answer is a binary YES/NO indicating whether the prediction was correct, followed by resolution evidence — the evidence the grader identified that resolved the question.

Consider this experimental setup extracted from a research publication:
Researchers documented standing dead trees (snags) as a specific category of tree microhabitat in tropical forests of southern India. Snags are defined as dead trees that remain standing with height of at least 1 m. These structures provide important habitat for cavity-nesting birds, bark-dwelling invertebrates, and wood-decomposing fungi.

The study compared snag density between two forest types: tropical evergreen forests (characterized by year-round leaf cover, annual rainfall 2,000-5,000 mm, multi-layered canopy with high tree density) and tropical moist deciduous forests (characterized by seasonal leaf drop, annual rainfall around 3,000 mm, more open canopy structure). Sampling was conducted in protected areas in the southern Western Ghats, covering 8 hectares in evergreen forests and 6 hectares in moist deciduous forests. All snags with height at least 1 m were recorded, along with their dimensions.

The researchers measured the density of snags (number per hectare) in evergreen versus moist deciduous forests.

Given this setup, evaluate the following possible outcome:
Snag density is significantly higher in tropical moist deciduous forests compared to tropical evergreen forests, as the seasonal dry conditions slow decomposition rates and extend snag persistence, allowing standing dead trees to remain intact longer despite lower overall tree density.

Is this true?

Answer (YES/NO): NO